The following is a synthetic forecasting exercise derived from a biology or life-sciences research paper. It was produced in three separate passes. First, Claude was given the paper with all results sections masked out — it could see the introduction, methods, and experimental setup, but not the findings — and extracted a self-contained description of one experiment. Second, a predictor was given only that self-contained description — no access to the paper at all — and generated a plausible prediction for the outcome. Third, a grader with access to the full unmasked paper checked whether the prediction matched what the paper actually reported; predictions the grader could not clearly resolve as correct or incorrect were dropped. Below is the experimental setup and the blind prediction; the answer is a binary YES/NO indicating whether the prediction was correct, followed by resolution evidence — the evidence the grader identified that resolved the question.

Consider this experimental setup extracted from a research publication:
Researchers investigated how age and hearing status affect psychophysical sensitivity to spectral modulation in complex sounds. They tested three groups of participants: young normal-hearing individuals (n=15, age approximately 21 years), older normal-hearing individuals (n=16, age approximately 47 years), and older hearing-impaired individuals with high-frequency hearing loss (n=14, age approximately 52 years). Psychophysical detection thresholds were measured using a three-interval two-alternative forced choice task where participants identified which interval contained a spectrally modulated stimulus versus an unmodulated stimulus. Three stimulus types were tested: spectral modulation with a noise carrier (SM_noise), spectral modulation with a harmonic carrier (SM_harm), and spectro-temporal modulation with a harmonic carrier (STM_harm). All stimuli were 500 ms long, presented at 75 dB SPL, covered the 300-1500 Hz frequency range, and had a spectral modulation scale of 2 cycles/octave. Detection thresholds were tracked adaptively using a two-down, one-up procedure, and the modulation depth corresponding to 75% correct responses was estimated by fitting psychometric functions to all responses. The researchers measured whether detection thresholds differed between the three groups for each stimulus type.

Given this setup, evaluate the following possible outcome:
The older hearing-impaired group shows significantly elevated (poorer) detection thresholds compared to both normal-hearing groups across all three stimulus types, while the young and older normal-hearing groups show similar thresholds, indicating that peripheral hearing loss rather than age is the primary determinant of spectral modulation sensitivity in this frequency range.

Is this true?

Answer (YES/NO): NO